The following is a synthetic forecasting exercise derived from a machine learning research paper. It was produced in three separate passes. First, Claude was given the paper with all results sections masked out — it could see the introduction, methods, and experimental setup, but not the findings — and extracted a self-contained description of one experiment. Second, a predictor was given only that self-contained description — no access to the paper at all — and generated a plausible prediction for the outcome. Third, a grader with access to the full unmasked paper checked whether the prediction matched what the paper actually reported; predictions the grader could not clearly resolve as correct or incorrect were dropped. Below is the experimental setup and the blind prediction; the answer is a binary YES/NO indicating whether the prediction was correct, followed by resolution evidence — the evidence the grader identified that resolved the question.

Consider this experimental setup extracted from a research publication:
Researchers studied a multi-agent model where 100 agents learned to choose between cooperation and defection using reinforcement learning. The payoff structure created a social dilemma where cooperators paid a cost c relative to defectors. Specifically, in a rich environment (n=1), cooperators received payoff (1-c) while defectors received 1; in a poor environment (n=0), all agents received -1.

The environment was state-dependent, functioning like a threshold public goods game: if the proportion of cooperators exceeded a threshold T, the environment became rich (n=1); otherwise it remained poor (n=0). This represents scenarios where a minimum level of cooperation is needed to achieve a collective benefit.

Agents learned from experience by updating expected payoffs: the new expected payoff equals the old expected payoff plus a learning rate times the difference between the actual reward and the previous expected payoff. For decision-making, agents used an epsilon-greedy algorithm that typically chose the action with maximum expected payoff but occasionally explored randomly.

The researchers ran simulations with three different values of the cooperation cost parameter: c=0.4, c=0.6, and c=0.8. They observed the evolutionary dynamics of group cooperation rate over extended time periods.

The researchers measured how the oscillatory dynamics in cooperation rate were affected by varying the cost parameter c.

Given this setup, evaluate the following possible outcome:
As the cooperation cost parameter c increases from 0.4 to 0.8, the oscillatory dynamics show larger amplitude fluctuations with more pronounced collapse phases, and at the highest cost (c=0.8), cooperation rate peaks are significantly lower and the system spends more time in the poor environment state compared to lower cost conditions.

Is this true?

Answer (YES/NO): NO